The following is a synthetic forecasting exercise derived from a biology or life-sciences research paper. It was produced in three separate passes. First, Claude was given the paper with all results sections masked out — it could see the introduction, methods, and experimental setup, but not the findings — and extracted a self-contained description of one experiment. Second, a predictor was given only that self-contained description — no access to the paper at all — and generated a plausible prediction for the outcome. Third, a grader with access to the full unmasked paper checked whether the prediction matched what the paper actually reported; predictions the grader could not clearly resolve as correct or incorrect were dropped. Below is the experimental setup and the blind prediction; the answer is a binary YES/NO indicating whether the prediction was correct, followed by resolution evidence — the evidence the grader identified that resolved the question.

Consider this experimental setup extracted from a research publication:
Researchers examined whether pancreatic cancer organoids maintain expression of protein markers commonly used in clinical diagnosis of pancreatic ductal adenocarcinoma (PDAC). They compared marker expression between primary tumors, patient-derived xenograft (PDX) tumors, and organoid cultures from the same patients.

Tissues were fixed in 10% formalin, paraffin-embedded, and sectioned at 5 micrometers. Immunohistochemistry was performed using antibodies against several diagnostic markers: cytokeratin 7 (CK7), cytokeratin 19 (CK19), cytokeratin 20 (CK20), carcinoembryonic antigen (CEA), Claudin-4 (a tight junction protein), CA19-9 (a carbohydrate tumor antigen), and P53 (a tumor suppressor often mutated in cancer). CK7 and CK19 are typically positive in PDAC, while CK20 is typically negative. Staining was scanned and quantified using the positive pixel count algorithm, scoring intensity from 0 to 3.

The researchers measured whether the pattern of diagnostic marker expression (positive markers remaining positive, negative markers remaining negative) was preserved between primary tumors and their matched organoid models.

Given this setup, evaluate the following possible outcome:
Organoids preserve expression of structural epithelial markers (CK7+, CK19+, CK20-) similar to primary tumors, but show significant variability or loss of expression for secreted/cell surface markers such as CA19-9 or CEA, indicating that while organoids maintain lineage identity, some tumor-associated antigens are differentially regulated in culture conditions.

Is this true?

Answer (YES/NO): NO